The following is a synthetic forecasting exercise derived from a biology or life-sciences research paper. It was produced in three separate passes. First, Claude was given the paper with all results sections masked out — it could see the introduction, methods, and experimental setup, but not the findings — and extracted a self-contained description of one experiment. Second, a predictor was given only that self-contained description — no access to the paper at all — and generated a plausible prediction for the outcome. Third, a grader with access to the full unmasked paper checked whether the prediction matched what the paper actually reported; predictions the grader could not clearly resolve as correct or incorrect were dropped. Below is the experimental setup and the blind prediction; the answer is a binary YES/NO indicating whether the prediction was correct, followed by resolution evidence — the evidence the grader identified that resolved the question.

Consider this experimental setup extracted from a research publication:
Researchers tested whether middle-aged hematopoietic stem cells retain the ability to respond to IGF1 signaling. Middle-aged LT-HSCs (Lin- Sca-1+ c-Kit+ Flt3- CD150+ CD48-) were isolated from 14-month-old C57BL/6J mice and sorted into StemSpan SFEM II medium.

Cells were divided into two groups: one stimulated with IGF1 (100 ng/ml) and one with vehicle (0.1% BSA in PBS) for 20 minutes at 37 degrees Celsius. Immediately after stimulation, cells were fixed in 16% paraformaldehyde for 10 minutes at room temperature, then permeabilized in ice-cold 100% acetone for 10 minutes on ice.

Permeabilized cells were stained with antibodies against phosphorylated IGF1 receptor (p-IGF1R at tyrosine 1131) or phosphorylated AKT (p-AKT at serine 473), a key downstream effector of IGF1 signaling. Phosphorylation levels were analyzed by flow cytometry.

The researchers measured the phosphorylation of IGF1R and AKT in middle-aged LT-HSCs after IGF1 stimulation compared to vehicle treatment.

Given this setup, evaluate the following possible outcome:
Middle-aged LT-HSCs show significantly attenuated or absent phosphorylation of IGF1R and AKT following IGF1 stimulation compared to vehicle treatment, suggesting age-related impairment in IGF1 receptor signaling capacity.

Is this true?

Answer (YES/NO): NO